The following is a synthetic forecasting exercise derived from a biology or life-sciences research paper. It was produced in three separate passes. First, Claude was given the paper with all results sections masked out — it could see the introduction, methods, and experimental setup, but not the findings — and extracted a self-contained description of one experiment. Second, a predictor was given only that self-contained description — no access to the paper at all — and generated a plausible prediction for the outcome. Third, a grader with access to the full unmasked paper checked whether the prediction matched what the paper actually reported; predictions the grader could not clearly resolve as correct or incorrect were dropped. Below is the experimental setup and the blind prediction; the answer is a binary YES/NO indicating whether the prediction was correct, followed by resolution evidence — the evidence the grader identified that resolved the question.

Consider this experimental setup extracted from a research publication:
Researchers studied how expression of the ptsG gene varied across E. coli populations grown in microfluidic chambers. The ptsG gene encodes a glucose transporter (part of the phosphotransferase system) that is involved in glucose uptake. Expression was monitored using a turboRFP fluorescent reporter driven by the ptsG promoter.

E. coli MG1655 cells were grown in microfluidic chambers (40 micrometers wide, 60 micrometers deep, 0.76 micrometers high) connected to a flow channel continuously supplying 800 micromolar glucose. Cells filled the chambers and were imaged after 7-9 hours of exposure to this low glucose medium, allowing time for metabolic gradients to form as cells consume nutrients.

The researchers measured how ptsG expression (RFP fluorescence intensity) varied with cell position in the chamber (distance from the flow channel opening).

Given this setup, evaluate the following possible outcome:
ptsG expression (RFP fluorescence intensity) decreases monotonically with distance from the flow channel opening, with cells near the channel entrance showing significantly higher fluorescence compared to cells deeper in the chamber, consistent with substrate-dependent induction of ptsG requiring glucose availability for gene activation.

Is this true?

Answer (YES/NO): NO